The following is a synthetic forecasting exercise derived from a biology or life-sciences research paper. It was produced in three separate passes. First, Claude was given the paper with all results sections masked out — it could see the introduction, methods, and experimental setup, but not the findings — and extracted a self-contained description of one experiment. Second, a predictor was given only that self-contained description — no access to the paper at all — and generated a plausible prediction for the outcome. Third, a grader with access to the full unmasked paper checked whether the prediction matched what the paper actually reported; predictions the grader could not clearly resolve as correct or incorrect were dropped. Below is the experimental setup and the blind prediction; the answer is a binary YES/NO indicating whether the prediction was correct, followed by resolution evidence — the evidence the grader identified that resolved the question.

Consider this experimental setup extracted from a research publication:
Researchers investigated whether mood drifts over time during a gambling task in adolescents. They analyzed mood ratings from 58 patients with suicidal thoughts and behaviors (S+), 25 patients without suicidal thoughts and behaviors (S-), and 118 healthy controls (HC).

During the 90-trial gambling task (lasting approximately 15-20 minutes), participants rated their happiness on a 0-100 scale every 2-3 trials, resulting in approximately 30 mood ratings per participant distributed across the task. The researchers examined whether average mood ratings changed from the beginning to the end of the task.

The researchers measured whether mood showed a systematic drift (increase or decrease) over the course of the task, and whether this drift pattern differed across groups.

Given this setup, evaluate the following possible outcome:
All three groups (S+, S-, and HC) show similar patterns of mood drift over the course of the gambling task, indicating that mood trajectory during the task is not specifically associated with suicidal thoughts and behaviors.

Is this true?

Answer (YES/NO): YES